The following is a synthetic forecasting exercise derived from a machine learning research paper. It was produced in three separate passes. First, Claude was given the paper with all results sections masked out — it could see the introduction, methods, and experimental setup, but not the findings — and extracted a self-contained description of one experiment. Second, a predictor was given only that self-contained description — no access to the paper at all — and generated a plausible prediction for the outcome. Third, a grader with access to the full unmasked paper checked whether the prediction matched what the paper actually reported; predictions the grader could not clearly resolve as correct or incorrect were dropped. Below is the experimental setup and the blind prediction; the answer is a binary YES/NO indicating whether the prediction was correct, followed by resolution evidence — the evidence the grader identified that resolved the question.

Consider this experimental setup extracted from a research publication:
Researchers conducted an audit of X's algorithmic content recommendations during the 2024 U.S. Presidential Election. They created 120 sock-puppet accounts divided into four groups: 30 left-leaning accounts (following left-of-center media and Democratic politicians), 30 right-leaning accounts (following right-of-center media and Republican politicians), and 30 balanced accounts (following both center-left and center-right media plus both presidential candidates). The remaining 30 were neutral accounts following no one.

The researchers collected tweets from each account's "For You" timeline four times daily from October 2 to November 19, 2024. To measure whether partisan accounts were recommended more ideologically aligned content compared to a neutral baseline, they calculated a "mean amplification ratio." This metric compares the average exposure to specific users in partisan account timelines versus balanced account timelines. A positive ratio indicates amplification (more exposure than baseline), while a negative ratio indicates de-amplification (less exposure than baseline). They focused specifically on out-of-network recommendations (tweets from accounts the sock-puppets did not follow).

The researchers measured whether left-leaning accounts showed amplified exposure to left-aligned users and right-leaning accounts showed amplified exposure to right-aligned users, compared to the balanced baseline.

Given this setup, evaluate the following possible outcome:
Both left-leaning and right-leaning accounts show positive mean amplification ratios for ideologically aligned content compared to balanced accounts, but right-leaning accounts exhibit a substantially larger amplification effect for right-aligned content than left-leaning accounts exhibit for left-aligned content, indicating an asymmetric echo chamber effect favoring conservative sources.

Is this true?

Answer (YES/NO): NO